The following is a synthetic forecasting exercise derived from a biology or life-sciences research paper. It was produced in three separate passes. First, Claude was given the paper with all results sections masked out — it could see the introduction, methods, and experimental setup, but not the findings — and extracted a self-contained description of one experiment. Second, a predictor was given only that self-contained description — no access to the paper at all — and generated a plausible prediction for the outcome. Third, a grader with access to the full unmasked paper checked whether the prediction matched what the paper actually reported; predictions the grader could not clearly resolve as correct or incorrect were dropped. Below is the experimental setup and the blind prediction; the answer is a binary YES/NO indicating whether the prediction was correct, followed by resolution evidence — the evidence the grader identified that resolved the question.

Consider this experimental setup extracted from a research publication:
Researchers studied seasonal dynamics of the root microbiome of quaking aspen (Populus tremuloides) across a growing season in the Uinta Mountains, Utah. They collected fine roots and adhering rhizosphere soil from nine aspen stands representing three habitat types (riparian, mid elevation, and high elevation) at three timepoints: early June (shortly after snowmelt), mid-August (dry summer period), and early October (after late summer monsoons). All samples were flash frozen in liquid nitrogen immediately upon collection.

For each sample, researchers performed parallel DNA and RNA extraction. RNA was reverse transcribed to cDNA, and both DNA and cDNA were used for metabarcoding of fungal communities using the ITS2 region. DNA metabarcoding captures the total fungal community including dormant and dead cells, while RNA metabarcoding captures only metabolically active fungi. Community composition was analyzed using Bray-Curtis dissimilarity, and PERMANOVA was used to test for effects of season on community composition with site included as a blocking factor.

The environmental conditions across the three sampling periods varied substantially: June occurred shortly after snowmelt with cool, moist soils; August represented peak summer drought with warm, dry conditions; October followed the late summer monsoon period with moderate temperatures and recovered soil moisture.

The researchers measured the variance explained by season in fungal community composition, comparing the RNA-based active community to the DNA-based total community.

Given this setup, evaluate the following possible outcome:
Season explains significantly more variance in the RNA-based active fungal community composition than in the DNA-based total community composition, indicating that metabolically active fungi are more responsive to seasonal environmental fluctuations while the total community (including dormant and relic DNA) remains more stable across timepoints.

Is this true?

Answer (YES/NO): YES